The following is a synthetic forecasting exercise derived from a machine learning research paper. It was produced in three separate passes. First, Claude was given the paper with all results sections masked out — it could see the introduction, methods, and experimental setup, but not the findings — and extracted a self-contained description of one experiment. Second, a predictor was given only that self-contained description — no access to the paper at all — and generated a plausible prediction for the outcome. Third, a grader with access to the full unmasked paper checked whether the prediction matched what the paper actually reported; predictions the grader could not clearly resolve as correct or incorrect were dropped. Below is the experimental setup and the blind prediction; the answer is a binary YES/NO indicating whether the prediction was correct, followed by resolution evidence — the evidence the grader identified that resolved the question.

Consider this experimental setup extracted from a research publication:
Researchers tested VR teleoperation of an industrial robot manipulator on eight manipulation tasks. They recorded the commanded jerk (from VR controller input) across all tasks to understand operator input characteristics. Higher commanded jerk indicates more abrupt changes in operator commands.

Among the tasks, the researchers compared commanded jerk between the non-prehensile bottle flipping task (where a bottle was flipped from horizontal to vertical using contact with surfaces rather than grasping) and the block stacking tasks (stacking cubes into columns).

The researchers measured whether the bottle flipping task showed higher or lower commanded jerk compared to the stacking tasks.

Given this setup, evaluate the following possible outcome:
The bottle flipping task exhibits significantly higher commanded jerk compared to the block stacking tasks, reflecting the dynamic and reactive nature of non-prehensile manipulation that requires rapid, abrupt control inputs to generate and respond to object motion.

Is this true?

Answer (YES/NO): NO